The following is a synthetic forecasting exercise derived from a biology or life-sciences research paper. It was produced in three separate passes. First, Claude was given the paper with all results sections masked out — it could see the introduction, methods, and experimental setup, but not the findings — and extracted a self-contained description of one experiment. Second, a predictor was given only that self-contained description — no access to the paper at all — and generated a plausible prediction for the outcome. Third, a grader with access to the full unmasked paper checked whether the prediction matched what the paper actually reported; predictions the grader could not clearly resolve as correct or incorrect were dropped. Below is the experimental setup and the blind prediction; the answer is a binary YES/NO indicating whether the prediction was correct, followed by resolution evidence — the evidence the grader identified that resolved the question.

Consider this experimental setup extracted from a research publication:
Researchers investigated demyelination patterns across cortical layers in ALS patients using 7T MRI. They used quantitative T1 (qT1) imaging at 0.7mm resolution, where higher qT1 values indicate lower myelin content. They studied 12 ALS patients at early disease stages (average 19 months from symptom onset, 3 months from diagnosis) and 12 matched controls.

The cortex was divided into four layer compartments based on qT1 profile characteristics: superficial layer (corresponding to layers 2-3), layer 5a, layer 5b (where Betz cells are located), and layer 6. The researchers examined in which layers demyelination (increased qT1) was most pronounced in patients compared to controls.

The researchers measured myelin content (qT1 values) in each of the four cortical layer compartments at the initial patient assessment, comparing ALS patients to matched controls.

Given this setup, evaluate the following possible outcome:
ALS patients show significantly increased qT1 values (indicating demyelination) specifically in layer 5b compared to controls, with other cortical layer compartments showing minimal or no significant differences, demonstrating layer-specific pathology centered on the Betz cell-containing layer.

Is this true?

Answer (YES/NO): NO